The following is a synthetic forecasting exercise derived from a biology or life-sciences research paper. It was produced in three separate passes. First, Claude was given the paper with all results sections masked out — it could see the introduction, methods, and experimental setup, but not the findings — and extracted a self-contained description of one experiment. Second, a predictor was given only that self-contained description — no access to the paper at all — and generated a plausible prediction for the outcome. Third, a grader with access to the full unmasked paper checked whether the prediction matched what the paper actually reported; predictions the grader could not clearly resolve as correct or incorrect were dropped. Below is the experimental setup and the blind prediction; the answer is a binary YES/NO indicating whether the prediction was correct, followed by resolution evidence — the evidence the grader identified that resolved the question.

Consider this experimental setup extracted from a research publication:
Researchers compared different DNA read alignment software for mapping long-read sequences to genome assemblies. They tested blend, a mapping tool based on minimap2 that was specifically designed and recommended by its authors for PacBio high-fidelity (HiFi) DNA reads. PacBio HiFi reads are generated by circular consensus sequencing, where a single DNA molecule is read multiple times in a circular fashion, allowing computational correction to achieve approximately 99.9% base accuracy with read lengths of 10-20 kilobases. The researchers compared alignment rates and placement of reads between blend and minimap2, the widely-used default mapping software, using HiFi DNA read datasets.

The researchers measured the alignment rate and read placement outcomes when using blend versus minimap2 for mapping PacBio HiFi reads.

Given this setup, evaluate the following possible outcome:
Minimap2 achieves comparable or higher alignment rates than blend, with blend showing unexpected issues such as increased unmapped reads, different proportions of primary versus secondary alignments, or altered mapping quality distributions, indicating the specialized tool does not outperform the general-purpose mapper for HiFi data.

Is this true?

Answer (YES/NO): YES